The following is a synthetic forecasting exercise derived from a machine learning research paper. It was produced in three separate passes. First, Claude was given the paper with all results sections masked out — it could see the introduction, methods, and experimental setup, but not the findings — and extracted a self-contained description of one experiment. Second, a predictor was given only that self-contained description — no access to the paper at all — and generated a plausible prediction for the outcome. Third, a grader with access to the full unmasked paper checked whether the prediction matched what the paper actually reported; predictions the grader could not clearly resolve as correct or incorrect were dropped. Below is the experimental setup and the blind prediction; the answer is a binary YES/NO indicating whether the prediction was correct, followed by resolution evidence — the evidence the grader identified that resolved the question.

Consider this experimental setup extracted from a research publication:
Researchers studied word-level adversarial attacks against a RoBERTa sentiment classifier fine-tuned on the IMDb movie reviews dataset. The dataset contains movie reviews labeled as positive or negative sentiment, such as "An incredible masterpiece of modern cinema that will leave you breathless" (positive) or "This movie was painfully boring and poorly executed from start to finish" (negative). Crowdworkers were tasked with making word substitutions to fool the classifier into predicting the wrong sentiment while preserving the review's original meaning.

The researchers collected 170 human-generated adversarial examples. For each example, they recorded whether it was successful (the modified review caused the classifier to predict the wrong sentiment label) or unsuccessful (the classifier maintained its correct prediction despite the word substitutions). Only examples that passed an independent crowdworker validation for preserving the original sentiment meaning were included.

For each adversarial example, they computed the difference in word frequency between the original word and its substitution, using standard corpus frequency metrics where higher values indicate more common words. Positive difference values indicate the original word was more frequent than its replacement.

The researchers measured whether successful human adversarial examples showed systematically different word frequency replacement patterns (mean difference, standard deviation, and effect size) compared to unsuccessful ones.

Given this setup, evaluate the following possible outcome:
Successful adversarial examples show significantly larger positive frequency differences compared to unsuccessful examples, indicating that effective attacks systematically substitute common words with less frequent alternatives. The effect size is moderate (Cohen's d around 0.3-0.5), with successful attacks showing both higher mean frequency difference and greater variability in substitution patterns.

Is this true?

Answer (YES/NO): NO